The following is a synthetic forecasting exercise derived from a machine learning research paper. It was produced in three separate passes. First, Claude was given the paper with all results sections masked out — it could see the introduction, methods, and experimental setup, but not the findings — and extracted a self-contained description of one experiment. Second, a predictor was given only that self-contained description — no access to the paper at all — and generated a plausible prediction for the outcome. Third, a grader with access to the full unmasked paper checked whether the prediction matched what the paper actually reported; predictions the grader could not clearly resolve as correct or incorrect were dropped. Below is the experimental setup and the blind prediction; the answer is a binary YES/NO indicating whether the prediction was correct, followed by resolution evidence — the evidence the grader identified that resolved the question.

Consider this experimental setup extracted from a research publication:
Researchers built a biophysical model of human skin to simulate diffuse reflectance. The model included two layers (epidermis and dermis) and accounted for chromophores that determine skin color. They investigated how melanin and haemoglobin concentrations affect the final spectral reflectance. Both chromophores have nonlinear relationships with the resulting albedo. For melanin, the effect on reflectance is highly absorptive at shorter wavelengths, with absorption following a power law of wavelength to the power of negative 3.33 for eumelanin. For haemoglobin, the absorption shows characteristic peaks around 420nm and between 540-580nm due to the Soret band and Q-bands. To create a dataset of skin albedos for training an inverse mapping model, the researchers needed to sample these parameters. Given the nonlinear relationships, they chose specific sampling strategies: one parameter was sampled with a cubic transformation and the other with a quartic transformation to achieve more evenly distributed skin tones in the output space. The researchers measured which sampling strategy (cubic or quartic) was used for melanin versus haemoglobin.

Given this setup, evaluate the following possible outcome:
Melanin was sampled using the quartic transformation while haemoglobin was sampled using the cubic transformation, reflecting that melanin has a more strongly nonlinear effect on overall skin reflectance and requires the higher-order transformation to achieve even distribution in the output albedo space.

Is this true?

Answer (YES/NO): NO